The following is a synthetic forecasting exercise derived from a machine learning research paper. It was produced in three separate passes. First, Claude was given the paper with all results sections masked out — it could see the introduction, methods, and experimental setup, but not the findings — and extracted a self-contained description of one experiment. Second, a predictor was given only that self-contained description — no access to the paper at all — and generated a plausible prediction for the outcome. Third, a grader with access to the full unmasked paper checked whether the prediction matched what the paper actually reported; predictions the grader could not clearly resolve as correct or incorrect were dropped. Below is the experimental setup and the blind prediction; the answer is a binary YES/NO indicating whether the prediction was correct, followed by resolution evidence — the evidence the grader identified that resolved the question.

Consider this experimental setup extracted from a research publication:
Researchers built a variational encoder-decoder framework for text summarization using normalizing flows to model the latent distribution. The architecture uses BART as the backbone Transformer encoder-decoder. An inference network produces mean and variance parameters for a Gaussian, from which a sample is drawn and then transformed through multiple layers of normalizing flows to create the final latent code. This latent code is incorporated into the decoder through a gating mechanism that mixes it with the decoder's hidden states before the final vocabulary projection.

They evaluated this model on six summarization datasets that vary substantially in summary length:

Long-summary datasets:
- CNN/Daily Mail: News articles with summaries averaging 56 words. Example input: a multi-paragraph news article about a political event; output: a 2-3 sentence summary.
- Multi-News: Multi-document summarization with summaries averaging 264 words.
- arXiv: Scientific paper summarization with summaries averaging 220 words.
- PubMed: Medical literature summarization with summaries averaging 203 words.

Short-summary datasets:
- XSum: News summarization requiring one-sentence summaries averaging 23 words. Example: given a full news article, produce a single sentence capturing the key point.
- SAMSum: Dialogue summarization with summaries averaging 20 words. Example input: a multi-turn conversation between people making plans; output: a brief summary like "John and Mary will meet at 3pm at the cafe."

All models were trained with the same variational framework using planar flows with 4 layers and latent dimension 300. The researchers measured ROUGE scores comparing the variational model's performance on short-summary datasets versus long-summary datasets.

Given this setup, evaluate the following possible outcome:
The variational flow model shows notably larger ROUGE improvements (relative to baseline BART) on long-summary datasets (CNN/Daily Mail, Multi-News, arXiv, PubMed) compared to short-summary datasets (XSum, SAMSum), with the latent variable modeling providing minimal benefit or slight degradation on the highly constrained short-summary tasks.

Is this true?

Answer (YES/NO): YES